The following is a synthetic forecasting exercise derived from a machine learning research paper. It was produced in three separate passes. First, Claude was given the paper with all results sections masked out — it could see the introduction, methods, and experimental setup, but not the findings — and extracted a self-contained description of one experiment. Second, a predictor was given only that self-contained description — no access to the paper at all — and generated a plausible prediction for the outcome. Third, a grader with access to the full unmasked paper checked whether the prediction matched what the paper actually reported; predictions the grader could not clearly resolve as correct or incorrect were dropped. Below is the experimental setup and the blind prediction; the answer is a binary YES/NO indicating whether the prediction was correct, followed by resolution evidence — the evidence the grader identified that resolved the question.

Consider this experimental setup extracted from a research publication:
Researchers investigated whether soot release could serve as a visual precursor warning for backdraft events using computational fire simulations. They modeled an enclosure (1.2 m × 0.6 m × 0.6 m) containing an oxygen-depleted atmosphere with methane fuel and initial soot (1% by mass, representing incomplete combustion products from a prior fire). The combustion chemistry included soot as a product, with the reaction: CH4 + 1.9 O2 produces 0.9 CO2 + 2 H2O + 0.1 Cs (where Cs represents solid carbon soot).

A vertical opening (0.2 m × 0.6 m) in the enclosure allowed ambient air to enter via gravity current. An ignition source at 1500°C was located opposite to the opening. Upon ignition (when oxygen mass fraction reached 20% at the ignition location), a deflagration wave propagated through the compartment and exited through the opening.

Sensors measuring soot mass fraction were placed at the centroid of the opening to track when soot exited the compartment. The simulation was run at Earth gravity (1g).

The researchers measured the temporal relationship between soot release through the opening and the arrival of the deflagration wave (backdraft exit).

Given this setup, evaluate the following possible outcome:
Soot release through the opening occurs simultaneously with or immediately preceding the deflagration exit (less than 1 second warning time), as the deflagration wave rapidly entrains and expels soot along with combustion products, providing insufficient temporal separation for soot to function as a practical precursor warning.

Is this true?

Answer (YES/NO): NO